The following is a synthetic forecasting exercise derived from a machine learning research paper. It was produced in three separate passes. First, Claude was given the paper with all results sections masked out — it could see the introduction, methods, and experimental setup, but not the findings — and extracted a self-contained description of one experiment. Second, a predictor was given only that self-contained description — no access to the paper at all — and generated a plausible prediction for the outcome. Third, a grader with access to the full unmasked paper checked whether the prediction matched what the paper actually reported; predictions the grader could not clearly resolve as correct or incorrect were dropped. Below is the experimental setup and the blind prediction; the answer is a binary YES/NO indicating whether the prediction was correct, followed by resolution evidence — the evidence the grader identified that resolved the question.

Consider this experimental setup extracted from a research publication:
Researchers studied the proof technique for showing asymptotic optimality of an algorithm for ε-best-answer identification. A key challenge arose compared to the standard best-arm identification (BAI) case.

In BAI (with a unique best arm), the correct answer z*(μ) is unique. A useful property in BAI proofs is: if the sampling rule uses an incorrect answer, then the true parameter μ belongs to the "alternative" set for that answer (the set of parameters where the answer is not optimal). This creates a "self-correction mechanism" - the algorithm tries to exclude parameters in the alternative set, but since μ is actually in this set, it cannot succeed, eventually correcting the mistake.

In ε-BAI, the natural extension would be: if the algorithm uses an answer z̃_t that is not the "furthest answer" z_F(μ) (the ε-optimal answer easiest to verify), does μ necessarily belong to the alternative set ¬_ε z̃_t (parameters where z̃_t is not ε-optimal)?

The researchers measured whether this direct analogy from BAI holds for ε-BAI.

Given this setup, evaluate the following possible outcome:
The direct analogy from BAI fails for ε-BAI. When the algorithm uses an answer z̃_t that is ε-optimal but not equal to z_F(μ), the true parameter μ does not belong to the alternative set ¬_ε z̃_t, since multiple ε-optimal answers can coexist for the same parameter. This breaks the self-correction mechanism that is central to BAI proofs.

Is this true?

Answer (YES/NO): YES